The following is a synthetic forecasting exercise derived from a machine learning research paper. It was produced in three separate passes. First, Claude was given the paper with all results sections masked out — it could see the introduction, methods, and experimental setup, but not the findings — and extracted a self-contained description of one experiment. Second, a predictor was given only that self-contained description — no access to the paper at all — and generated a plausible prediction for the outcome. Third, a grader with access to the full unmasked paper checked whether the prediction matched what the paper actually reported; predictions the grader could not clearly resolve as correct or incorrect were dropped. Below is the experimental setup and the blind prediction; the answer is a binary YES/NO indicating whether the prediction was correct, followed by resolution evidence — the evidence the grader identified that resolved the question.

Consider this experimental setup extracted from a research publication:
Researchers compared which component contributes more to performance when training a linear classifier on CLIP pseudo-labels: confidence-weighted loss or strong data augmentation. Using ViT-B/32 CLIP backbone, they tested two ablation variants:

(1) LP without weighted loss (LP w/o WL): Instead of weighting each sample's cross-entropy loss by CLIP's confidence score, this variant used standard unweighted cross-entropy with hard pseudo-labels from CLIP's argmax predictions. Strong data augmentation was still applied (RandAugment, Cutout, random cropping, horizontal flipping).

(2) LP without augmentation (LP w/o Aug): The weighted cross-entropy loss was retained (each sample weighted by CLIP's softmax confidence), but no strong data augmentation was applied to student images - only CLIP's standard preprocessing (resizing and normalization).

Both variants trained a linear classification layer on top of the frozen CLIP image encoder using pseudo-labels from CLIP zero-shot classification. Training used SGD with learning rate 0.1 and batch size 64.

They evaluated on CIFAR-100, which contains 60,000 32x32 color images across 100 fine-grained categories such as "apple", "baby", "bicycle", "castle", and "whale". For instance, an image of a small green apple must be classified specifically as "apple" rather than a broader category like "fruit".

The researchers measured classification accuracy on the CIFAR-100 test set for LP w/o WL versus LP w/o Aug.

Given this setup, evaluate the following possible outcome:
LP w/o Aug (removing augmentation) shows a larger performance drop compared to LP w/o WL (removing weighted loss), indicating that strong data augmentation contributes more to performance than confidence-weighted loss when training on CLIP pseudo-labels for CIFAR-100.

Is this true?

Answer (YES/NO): NO